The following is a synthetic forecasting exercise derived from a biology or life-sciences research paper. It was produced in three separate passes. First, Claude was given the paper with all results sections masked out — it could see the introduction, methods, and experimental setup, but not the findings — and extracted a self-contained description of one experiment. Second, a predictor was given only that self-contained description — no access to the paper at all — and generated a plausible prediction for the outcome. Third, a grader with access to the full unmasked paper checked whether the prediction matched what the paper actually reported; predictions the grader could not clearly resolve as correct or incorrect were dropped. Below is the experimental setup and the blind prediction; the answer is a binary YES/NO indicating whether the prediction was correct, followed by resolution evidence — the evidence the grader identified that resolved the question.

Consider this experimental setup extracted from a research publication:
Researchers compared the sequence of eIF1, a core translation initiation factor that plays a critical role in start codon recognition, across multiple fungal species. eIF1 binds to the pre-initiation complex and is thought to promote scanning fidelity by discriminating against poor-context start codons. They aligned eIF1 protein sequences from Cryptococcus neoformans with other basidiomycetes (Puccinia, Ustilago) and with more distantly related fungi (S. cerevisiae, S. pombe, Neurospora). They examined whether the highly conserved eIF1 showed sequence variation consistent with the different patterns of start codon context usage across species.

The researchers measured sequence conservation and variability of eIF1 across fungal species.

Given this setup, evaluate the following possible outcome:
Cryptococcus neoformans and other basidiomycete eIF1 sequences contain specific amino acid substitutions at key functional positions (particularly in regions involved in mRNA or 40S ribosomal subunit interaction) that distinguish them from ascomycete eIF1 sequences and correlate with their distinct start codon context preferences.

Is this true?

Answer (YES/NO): NO